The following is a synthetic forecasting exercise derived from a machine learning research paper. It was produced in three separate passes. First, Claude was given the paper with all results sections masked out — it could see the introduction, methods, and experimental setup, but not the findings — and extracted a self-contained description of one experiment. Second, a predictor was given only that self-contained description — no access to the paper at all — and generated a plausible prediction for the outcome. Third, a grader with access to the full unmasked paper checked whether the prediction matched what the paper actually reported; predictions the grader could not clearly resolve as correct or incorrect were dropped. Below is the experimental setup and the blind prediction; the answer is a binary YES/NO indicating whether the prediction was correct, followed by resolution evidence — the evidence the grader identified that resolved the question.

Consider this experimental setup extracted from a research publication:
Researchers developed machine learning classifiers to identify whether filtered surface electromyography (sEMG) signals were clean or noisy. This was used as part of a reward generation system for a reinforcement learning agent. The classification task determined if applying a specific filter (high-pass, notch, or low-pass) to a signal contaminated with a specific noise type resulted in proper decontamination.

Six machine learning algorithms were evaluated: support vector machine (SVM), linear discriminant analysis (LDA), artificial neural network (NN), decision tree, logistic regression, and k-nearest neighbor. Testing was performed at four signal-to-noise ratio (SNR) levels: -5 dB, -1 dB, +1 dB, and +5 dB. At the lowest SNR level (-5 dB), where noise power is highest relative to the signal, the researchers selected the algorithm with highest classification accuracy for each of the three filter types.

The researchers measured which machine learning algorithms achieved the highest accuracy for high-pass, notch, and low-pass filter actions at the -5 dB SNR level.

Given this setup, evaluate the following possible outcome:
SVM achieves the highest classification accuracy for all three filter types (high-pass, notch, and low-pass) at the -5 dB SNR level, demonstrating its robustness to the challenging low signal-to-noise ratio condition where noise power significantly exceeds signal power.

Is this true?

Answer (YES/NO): NO